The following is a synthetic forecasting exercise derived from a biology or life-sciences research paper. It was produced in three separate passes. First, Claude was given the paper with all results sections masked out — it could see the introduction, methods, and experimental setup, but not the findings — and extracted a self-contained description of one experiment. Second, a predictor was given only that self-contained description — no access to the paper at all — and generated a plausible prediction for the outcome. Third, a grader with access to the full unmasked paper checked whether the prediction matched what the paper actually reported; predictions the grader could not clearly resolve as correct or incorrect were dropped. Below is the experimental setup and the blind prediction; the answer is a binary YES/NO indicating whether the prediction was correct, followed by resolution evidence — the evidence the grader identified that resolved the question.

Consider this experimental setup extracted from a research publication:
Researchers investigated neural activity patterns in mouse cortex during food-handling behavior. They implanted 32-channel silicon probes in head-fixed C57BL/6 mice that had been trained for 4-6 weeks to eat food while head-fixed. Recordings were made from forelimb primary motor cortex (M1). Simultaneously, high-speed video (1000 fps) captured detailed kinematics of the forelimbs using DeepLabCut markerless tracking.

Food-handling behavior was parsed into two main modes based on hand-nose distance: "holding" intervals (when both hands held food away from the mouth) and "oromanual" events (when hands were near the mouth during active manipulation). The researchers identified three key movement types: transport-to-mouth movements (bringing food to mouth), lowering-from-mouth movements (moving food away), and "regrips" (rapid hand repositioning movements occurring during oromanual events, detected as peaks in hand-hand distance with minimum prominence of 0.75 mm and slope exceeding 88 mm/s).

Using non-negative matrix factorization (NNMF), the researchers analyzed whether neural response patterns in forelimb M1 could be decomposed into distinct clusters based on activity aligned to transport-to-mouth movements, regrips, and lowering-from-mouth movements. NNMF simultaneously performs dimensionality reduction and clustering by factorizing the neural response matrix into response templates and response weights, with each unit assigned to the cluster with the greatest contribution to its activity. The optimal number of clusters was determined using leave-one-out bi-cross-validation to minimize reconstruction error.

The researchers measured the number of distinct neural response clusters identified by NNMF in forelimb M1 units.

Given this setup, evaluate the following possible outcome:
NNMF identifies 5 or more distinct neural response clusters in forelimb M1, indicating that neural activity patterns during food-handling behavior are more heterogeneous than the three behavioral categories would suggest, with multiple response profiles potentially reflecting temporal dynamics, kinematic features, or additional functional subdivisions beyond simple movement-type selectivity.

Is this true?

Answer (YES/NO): NO